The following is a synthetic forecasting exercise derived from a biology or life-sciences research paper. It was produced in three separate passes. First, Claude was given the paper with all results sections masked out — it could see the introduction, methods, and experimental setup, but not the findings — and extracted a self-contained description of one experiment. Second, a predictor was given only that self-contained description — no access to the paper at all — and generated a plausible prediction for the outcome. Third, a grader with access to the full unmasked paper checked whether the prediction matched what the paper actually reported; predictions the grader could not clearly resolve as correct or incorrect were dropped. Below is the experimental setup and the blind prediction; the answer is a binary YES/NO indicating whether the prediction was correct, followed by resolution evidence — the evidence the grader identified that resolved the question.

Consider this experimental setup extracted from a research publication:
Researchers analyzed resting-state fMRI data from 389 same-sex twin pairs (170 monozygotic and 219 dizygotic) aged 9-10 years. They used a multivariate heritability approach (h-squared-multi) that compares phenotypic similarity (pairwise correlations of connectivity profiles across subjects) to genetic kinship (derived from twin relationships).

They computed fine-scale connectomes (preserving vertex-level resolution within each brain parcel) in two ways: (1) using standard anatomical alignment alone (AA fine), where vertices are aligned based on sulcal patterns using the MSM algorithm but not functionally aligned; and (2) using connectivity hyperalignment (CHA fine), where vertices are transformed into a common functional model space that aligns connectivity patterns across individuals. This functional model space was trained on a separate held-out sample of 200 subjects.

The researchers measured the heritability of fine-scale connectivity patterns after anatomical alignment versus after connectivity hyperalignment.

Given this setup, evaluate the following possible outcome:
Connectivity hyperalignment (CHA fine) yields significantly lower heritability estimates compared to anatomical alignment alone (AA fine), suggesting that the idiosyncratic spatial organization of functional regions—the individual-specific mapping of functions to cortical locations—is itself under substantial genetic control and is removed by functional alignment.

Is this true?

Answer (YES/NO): NO